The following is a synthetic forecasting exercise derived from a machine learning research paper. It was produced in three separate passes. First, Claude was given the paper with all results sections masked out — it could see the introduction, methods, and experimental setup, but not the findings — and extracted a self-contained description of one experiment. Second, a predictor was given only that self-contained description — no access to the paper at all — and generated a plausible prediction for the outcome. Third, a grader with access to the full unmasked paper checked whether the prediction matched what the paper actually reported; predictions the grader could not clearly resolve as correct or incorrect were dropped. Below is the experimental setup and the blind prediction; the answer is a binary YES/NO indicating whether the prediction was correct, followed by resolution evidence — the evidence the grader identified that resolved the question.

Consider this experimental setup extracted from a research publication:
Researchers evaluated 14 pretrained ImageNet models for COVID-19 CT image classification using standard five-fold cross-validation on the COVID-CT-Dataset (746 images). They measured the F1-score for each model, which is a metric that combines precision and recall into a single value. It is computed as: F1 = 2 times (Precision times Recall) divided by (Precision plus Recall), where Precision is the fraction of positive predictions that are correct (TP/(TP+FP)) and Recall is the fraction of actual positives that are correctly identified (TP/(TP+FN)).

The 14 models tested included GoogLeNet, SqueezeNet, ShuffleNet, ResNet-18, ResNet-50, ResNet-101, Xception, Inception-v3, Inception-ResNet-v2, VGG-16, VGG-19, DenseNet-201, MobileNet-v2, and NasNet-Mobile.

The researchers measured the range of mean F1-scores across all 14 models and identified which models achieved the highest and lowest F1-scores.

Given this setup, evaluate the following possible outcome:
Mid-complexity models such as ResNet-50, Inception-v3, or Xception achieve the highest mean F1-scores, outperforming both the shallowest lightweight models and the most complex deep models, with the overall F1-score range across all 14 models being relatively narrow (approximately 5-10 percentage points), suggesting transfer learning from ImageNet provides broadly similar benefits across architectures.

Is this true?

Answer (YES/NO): NO